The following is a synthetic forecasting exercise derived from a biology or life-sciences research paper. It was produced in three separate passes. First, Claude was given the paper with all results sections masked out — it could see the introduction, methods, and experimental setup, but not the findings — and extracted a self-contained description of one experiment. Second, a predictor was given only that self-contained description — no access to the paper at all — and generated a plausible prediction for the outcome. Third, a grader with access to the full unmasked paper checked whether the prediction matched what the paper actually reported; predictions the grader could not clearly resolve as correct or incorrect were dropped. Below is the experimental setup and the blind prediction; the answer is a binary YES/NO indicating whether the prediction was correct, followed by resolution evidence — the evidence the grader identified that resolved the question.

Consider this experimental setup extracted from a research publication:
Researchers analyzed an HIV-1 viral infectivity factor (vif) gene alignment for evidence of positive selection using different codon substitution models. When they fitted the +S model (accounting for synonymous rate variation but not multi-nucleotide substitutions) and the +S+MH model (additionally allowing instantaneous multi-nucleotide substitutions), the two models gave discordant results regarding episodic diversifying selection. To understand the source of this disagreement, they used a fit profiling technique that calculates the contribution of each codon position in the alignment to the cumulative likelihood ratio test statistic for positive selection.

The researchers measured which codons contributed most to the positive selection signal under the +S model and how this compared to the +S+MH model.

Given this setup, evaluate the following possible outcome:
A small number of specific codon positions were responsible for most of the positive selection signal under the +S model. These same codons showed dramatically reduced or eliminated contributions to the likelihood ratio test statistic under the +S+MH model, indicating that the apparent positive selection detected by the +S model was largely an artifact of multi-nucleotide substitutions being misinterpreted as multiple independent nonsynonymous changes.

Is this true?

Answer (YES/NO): YES